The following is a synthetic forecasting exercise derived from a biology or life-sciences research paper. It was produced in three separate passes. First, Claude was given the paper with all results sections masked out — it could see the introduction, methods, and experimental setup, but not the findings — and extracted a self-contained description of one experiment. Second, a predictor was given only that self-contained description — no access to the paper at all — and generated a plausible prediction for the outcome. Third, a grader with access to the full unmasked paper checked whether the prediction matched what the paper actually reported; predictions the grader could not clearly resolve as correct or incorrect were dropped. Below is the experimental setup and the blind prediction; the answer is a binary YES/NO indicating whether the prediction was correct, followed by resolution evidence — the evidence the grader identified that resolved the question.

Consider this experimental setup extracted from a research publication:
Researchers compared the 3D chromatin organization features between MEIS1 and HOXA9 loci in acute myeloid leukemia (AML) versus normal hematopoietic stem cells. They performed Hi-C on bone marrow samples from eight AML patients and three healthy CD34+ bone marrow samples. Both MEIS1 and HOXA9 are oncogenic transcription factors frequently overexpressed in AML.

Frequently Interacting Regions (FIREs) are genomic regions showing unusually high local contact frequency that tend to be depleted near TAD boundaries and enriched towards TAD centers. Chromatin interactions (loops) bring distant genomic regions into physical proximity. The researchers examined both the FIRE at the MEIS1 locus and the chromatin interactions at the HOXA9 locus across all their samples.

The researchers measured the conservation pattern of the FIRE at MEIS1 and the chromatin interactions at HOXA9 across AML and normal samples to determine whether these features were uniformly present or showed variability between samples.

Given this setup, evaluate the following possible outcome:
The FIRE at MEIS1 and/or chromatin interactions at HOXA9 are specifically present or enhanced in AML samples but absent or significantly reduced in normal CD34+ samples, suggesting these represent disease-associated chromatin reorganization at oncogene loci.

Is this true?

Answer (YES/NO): NO